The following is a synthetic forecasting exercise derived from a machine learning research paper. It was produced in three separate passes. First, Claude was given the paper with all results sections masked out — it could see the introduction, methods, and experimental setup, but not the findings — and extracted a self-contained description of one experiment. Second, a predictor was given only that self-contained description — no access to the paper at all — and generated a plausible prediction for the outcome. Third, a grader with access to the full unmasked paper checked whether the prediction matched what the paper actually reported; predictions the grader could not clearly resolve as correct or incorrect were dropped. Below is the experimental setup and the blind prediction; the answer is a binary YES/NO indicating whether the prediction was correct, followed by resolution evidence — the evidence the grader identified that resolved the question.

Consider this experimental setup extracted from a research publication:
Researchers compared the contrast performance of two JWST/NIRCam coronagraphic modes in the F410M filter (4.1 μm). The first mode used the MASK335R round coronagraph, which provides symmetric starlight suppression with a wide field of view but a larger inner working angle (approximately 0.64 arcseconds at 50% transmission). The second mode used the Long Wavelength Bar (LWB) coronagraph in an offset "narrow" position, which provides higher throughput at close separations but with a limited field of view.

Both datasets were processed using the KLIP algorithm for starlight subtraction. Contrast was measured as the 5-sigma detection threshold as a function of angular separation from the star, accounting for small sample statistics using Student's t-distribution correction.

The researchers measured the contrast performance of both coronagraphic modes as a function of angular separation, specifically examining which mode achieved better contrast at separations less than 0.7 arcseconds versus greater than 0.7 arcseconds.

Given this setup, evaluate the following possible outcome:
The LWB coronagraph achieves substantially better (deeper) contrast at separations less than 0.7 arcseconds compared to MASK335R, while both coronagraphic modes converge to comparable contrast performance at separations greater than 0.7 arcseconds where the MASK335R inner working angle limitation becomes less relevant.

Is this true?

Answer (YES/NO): NO